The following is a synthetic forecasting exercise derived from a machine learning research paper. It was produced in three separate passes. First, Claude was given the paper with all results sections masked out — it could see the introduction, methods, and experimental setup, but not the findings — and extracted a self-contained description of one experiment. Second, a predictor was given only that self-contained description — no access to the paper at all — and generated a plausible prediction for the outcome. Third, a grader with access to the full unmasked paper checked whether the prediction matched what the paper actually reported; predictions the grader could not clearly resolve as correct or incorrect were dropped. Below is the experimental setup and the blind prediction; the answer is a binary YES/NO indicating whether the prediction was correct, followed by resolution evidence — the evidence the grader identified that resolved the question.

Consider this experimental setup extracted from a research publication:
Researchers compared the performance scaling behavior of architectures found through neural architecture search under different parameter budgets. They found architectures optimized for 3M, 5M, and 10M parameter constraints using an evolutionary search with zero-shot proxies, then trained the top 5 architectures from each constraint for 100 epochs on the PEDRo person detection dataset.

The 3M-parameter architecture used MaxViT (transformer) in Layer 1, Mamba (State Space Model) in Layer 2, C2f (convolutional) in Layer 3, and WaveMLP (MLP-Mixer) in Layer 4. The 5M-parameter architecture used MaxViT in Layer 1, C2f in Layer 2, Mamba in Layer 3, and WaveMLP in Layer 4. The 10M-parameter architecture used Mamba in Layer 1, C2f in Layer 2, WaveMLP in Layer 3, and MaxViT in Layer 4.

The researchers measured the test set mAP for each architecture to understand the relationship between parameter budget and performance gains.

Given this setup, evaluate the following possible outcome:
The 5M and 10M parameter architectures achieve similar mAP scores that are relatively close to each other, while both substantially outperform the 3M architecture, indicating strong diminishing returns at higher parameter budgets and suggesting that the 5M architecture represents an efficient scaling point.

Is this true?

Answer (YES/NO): YES